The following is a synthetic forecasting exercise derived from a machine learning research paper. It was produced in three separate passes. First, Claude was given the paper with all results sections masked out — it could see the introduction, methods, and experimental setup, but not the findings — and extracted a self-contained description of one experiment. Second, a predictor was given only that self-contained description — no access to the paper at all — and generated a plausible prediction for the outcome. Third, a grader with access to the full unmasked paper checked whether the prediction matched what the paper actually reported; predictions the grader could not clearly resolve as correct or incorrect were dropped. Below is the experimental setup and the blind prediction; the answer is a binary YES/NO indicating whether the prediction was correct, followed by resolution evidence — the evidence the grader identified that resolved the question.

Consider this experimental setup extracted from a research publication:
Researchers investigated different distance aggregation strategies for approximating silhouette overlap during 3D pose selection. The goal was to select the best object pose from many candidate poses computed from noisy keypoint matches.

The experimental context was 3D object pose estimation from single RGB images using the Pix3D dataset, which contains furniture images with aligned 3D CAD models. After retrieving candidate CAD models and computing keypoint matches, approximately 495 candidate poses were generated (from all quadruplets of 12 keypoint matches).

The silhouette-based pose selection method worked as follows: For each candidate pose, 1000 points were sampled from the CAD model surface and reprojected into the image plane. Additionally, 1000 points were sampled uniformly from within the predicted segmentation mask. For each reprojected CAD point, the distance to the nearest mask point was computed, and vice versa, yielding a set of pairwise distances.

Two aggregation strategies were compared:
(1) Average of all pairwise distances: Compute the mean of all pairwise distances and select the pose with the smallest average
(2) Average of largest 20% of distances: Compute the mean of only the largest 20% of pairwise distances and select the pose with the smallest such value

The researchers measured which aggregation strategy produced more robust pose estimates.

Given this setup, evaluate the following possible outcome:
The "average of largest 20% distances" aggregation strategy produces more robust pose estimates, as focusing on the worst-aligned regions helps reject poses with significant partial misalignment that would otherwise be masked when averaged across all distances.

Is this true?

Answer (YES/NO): YES